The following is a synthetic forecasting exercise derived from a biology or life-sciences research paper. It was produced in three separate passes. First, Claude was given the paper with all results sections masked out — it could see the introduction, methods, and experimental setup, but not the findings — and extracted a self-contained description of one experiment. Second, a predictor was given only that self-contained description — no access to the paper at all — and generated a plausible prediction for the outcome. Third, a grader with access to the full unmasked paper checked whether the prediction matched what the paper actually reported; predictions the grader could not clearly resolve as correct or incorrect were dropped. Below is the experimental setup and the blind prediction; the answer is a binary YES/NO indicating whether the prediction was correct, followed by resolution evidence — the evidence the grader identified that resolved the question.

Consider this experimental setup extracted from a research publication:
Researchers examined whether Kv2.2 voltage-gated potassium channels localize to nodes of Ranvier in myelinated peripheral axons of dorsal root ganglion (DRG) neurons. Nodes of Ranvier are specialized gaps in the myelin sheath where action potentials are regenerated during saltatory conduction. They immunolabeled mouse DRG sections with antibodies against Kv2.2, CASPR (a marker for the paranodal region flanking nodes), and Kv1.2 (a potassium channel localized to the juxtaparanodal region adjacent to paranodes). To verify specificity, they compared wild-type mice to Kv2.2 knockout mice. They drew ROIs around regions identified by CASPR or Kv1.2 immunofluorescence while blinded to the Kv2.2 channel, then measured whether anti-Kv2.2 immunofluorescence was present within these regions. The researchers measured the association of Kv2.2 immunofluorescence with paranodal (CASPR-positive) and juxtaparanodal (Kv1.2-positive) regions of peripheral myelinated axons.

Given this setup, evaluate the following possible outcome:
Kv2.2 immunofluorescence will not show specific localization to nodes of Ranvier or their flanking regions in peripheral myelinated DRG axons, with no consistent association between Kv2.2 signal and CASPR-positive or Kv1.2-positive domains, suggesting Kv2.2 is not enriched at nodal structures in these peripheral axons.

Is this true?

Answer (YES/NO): NO